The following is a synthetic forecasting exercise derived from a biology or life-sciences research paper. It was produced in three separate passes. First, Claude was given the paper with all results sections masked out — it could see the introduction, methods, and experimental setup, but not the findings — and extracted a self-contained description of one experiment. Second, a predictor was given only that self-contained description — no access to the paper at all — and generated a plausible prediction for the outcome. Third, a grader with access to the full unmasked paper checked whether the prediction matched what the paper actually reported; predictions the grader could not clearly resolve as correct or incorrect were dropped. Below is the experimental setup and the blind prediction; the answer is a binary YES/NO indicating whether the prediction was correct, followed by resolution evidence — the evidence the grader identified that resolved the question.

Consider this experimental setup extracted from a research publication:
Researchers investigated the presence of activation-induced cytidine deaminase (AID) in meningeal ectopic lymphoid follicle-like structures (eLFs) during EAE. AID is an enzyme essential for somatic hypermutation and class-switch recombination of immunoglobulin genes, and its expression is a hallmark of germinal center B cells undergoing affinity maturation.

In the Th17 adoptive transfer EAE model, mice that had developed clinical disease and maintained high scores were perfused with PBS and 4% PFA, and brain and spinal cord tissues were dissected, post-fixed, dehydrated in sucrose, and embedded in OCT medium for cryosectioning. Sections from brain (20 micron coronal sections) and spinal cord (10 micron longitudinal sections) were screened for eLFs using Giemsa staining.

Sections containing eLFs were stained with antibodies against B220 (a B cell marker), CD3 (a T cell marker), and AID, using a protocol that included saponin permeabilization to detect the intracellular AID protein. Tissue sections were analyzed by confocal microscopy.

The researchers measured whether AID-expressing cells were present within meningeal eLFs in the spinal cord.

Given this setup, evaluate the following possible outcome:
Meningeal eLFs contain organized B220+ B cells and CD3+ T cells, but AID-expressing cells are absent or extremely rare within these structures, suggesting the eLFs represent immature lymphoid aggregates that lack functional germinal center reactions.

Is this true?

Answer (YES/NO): NO